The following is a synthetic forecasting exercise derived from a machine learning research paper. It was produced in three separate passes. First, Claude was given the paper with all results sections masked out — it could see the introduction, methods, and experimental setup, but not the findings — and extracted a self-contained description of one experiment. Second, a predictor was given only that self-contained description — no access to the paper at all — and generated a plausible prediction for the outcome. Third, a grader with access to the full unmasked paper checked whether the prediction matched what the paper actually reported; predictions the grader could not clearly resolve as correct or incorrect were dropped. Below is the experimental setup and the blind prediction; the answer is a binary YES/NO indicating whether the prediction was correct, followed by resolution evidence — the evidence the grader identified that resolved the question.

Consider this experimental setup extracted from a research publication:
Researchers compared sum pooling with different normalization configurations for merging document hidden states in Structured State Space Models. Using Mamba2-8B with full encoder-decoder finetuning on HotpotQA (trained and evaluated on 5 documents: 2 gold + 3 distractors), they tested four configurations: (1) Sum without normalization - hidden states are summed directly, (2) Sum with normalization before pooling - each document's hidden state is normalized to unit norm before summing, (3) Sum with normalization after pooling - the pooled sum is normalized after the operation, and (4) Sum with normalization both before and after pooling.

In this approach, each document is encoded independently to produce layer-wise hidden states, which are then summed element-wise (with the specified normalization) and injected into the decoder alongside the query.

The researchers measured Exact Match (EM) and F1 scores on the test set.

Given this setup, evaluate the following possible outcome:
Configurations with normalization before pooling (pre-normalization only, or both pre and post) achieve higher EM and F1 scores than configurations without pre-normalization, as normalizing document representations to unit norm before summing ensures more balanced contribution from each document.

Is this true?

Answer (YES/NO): NO